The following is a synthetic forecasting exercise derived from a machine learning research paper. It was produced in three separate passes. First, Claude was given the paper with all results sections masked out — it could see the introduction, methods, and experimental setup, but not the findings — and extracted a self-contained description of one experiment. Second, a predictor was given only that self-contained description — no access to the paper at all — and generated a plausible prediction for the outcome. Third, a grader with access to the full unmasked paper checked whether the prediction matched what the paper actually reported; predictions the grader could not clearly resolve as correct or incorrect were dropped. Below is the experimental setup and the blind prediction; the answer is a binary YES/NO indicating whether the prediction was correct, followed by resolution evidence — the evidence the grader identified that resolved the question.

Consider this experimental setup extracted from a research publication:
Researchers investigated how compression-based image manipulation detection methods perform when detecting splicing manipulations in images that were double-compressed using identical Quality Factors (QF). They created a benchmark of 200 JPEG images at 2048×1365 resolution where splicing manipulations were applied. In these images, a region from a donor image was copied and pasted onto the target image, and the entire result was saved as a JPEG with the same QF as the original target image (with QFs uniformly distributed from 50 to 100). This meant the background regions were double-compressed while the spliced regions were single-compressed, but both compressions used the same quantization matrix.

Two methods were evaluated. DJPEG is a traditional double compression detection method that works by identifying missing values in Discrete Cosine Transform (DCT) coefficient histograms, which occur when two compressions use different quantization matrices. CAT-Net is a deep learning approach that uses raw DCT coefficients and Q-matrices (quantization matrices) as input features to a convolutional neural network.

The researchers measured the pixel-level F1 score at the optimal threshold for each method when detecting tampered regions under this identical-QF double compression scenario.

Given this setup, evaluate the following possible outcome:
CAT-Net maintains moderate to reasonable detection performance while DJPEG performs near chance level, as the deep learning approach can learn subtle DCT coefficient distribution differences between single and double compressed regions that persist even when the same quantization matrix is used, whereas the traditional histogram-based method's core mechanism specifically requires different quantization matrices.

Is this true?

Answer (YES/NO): YES